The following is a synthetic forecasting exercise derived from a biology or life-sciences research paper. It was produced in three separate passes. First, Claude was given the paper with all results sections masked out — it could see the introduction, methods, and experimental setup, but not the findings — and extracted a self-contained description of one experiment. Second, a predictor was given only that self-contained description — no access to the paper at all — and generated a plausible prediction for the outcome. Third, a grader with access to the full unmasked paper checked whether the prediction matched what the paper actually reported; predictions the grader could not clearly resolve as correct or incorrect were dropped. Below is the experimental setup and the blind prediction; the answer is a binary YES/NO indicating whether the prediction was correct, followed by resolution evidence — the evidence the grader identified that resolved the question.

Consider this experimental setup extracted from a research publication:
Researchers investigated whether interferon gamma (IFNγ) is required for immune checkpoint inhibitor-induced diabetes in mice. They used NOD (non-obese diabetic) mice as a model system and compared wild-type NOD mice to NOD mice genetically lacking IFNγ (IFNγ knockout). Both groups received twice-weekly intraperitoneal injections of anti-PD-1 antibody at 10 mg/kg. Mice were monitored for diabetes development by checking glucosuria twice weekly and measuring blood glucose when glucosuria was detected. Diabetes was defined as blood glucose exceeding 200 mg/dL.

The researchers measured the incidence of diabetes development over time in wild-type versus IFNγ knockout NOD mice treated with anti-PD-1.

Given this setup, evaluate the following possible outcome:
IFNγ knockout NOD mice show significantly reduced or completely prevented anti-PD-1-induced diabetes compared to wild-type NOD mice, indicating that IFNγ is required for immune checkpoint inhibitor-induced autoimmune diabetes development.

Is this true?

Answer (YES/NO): YES